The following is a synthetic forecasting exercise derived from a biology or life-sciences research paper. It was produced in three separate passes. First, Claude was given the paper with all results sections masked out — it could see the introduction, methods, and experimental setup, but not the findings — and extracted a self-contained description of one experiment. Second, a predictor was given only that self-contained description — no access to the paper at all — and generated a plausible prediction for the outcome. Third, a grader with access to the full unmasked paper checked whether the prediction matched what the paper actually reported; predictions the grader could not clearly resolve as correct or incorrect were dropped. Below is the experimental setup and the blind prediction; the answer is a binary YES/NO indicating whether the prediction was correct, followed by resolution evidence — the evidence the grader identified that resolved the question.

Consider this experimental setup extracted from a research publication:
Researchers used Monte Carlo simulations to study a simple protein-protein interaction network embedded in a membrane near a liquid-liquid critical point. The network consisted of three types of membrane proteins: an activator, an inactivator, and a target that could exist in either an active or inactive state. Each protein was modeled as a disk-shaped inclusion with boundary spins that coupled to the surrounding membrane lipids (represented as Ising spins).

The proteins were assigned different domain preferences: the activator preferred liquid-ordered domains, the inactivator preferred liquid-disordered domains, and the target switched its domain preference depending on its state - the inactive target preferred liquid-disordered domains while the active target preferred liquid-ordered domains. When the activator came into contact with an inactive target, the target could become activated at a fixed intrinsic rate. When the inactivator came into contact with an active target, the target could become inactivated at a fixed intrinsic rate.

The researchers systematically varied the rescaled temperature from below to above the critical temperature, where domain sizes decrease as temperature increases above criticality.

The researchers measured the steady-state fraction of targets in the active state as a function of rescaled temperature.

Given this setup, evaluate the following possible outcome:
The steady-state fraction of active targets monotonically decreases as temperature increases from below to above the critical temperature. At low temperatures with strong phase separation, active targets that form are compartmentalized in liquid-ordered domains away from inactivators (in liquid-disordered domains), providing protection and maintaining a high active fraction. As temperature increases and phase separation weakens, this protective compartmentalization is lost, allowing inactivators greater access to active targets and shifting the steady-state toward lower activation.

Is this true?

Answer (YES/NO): NO